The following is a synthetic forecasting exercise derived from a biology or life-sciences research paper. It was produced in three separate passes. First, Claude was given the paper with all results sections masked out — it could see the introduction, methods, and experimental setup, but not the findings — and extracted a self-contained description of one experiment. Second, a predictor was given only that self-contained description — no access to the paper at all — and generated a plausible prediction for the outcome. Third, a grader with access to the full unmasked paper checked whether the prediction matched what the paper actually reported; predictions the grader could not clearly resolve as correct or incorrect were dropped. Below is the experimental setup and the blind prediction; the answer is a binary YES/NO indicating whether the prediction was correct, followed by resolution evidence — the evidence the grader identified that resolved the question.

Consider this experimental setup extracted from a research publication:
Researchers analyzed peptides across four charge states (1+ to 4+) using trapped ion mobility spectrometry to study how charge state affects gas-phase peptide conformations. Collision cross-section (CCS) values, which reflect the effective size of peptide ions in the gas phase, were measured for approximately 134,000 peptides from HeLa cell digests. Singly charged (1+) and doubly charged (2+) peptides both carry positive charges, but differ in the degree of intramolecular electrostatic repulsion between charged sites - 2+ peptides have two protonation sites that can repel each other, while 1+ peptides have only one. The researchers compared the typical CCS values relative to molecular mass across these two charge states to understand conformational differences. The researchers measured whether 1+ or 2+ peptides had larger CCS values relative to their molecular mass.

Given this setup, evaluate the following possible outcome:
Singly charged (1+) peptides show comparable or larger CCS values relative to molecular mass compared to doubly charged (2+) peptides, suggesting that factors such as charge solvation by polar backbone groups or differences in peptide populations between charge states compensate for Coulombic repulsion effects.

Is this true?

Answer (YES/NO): NO